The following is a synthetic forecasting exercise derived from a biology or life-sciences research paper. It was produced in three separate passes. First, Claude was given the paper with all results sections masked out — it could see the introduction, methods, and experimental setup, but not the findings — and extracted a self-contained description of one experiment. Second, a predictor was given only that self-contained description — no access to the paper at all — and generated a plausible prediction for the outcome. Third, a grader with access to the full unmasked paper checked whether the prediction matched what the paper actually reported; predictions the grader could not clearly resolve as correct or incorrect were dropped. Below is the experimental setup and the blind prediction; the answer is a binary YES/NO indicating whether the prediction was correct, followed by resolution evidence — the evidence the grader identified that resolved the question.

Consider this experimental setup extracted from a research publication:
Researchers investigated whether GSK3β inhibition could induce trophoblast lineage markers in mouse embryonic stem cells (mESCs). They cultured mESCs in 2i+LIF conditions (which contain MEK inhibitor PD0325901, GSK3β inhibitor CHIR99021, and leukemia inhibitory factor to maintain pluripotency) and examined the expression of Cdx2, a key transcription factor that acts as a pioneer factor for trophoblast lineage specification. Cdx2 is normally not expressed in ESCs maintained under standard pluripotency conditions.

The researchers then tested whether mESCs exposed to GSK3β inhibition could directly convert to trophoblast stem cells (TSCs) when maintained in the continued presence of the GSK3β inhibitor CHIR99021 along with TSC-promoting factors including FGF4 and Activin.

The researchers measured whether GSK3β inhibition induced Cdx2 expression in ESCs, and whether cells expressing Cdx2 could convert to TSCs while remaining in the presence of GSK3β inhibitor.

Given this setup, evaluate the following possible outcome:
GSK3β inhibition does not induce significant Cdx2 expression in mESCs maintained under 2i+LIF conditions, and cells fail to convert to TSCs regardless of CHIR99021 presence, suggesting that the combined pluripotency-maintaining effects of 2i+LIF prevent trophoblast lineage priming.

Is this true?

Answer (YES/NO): NO